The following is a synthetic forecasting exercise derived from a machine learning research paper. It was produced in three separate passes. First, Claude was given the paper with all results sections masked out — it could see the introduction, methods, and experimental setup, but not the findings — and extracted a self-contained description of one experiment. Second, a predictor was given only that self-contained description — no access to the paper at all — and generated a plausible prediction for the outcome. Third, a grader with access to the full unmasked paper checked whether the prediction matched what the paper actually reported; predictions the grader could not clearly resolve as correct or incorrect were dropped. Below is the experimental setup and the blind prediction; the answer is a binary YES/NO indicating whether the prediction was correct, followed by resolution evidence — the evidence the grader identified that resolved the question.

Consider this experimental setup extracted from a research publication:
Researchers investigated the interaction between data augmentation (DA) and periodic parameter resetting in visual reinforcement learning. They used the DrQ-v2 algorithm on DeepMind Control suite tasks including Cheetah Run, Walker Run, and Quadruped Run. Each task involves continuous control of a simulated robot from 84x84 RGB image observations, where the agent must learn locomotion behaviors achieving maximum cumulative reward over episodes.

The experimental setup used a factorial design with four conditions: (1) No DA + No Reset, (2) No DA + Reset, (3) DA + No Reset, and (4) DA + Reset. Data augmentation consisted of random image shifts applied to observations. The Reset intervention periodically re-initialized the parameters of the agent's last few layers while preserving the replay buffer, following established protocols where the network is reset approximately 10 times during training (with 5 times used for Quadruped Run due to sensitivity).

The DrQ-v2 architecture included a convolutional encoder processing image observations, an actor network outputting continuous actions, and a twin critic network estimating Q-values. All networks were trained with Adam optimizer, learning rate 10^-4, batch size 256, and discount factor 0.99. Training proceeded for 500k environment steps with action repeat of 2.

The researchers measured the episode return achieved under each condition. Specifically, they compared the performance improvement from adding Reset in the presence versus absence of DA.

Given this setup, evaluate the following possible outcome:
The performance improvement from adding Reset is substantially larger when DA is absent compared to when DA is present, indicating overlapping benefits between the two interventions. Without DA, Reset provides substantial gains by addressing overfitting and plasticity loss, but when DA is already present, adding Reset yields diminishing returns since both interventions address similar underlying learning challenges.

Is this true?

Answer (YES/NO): YES